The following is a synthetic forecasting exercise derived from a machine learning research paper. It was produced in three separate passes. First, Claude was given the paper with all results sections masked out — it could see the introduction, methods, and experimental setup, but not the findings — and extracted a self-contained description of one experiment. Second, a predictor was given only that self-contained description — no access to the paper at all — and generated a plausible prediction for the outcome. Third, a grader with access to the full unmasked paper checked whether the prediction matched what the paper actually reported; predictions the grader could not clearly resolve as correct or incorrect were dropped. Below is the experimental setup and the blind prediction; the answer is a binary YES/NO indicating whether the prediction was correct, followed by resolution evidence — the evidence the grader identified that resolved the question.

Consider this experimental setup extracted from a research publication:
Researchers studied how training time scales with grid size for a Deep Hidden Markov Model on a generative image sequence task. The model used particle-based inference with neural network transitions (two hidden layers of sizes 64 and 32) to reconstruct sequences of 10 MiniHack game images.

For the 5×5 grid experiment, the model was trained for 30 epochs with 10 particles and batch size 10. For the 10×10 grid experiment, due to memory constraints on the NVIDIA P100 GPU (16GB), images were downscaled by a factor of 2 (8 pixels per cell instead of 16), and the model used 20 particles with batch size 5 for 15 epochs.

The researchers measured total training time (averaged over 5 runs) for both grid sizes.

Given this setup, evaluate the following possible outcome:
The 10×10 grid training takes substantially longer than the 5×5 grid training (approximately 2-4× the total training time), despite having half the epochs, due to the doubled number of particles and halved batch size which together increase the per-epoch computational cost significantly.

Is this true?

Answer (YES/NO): NO